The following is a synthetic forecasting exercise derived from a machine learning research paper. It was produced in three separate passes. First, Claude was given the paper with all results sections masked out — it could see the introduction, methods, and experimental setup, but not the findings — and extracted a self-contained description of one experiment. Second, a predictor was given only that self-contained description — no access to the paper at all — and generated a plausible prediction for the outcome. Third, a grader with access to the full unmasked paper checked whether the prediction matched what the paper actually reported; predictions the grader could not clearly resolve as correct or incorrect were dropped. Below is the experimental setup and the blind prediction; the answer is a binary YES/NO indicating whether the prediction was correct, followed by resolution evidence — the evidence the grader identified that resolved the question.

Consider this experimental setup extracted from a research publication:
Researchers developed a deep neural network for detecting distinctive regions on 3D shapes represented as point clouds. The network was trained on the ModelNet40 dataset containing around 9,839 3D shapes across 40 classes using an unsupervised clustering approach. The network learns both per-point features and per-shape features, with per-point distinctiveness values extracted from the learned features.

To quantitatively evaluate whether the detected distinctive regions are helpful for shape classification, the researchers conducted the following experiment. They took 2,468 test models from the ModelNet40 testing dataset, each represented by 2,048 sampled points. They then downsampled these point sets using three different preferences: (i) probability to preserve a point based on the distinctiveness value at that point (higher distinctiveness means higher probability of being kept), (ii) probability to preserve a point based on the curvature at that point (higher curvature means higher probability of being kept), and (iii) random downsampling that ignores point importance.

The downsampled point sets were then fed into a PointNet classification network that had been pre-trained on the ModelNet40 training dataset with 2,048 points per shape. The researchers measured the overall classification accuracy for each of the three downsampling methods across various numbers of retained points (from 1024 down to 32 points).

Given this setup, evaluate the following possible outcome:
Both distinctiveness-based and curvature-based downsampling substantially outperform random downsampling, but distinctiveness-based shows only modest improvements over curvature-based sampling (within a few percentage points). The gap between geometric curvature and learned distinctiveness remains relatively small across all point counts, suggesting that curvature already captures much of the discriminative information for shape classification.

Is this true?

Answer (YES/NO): NO